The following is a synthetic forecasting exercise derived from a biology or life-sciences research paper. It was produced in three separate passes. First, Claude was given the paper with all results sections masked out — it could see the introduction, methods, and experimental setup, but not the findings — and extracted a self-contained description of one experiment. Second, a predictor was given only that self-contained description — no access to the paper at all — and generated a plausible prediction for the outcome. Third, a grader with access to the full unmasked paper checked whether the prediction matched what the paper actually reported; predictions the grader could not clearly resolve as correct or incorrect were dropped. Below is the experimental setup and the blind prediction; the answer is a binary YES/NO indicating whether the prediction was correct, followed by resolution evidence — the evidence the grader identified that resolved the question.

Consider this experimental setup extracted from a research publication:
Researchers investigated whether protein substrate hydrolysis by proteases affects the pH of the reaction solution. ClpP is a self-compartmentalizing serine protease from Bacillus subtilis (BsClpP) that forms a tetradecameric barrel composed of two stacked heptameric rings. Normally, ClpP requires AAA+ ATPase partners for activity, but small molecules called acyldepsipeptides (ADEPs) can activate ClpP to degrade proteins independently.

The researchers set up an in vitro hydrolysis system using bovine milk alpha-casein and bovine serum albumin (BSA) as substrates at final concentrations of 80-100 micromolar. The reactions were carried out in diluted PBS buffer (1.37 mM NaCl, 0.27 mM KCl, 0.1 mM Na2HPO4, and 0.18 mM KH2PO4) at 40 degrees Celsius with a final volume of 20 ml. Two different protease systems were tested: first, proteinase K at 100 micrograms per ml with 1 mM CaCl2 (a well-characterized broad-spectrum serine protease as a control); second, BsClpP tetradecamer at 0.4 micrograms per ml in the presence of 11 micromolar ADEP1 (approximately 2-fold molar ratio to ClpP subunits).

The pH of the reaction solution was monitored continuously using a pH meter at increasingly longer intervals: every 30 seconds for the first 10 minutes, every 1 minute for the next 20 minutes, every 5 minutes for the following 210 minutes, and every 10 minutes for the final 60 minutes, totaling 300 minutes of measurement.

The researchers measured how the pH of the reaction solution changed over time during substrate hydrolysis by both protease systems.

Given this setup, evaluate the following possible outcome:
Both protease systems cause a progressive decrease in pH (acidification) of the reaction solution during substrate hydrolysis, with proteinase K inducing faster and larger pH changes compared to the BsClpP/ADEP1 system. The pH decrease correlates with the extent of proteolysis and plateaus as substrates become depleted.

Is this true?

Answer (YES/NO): NO